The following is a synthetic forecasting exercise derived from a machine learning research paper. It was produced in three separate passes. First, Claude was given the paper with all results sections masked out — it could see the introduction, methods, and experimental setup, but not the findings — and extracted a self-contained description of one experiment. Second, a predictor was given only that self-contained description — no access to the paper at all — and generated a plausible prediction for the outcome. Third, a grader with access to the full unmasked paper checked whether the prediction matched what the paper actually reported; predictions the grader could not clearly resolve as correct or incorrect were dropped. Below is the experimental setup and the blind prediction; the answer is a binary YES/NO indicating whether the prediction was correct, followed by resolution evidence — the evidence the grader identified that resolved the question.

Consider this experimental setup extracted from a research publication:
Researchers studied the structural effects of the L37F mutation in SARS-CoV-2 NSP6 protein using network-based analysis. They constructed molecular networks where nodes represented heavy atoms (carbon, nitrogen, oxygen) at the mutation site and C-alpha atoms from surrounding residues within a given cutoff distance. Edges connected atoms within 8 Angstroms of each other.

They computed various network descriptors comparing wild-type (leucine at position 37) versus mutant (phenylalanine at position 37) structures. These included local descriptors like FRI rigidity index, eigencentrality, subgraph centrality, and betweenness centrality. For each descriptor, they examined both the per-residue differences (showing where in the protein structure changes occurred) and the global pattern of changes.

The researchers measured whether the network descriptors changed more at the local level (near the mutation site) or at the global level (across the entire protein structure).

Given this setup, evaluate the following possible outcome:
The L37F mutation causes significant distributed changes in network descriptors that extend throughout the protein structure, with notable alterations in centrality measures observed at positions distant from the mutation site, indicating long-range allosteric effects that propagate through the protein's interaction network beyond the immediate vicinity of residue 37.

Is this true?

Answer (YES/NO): NO